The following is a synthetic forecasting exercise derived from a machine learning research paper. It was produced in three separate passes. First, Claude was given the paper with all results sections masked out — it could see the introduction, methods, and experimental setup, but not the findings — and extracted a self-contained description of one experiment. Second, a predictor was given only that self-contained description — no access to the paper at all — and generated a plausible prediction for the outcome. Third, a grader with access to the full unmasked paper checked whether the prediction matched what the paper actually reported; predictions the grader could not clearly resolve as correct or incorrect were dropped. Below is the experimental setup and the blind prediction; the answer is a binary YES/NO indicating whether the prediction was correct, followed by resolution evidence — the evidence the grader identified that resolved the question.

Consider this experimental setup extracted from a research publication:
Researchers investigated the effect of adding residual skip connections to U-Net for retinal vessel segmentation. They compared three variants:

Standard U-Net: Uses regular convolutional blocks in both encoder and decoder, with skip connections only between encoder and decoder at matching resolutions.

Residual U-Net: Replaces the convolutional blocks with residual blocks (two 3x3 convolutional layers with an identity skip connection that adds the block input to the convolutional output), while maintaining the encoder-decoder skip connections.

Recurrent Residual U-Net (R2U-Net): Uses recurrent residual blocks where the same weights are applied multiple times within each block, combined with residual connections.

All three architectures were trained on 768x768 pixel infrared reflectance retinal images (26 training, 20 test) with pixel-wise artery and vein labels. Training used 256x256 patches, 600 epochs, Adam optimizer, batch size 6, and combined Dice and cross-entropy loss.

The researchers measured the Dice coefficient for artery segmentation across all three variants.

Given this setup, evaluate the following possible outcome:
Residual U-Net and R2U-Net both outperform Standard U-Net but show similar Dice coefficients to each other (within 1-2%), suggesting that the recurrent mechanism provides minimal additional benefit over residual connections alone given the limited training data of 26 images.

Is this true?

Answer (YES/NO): YES